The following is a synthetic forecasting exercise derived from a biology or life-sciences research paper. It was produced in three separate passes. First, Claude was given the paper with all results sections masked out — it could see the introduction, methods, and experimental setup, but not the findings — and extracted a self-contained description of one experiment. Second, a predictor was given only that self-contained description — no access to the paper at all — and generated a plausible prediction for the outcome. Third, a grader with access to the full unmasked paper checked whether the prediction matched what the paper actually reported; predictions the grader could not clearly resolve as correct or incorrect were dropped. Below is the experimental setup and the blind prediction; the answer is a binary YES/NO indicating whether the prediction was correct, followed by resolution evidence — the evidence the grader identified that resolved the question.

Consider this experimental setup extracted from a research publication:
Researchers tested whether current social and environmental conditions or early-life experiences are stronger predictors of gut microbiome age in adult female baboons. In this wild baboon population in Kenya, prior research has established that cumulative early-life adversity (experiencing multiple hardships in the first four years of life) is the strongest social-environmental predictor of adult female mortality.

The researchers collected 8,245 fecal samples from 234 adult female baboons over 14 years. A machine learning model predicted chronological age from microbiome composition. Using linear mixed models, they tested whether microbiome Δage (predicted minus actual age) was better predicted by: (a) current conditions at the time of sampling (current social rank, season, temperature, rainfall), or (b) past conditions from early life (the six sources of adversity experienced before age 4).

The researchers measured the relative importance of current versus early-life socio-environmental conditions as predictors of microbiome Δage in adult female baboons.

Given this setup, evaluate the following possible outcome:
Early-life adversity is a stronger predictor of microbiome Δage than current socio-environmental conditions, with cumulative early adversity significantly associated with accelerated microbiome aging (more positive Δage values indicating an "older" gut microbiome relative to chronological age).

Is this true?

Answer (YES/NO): NO